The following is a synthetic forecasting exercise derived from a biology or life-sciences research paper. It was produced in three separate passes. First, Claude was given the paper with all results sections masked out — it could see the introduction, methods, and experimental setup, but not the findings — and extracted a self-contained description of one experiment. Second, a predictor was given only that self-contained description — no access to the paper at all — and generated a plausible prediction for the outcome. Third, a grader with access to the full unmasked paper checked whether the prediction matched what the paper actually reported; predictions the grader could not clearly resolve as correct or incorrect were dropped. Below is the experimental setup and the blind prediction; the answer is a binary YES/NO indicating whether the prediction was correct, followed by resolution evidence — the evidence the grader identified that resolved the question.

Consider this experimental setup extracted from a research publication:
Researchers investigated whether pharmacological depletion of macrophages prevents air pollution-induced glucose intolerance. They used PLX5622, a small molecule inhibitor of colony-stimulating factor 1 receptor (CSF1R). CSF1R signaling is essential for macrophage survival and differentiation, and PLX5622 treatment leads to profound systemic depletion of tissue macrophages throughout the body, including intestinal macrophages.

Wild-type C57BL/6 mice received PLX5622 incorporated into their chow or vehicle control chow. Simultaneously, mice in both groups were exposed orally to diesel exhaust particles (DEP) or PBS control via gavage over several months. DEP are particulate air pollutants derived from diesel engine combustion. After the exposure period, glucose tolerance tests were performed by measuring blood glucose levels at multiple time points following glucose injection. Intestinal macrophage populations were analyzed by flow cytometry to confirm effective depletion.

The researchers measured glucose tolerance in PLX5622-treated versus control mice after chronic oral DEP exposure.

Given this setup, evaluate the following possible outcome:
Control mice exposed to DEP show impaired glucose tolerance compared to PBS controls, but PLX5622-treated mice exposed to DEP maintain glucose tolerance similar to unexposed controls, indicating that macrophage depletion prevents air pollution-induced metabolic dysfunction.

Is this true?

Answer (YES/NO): YES